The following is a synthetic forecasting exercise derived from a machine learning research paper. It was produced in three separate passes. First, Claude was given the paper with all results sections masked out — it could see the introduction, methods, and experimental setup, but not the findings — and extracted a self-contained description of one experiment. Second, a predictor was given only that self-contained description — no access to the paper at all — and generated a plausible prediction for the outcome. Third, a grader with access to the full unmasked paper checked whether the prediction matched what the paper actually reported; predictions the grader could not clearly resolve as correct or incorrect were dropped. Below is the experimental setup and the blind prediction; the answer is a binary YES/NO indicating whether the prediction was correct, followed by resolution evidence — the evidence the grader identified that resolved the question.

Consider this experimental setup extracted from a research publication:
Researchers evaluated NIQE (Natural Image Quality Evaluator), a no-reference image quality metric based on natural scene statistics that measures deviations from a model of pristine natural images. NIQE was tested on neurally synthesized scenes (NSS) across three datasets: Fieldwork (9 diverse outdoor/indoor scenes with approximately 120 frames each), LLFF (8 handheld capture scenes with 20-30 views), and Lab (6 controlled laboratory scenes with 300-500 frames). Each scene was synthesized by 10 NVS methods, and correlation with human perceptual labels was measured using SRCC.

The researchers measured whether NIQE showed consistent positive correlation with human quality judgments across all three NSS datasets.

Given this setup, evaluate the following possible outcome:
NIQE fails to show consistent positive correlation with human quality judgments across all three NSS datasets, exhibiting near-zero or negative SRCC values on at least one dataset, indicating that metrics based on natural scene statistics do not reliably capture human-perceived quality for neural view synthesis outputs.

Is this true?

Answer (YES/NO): YES